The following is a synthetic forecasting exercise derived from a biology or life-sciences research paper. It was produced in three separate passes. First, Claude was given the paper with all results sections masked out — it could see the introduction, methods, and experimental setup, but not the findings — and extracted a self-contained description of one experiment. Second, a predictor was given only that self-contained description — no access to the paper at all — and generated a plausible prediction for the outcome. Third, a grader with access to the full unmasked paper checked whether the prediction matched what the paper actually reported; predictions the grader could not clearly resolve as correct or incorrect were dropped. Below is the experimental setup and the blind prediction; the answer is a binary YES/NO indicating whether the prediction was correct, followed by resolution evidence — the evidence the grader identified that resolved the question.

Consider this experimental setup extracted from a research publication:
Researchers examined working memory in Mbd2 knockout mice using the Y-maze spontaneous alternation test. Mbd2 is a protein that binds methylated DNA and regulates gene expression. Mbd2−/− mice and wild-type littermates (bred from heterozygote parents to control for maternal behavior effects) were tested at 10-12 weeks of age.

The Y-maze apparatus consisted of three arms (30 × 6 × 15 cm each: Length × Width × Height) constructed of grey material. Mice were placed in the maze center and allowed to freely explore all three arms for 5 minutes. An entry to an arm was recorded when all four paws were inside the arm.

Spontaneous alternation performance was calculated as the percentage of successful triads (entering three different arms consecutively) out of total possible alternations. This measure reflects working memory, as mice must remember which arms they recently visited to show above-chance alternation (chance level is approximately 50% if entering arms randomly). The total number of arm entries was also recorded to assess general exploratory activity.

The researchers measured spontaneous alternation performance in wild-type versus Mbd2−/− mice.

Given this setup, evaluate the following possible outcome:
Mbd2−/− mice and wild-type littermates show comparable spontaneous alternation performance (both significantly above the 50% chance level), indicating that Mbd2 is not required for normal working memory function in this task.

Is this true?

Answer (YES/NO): YES